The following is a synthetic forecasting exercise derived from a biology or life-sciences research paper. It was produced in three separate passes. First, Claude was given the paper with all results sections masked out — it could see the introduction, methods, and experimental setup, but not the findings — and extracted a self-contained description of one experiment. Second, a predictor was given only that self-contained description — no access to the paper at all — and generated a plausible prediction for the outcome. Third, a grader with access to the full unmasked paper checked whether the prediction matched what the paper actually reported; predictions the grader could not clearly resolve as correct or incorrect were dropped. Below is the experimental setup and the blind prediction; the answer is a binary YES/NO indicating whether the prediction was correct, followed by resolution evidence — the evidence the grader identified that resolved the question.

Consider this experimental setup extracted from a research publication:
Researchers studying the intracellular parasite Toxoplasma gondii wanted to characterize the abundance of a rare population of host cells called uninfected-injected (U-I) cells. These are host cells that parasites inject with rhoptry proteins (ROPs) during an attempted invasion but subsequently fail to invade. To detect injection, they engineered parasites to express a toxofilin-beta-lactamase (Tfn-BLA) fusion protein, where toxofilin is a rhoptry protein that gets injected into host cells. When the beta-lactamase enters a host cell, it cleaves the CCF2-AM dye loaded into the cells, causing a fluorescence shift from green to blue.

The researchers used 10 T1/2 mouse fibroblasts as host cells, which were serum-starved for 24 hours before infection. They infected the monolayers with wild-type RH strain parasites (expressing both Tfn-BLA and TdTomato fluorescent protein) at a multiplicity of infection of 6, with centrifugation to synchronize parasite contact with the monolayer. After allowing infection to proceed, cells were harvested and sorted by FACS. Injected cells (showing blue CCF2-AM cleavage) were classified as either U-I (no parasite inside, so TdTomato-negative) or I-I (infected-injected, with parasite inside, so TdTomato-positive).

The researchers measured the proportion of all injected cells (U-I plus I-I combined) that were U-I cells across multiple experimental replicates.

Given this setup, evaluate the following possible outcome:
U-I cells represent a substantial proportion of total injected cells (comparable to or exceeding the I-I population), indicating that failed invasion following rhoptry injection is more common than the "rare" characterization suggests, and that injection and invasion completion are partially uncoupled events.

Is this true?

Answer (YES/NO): NO